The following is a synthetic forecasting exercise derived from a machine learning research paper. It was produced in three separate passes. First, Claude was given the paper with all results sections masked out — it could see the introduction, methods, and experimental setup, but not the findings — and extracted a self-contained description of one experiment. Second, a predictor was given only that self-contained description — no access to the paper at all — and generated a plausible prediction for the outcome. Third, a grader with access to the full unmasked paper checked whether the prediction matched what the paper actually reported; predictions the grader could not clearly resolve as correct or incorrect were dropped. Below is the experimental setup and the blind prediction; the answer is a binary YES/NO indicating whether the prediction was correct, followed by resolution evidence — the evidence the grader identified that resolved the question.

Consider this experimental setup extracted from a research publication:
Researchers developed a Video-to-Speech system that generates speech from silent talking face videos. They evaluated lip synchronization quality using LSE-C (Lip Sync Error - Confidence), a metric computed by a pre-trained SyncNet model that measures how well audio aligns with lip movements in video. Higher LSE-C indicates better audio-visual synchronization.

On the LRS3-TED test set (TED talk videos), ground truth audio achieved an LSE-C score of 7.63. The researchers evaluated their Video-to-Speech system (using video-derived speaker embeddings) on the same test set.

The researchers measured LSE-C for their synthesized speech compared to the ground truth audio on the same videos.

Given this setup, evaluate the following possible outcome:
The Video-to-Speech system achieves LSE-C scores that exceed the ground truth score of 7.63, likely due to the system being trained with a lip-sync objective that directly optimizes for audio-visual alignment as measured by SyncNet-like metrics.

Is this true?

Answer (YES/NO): YES